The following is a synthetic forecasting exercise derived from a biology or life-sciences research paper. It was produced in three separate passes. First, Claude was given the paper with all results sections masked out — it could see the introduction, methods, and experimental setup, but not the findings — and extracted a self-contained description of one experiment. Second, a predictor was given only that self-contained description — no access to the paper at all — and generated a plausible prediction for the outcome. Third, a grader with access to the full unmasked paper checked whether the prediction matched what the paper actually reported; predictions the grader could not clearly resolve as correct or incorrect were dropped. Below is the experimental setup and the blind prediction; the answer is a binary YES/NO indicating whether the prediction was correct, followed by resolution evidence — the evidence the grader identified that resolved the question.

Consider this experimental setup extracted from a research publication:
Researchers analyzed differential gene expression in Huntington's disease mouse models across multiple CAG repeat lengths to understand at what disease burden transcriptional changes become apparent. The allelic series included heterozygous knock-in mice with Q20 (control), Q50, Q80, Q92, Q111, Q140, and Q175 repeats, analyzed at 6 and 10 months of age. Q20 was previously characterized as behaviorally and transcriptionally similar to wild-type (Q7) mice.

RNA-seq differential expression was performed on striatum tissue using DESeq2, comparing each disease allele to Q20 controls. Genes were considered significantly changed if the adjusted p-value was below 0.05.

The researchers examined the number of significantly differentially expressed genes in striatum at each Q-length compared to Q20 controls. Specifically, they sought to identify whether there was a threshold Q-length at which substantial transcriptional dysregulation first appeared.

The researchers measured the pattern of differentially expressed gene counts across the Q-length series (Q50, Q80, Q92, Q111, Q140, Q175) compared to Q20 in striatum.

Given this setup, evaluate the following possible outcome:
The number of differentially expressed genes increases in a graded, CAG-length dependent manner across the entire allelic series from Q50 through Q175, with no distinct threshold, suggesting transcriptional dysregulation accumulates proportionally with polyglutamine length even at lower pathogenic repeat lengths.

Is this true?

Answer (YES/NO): YES